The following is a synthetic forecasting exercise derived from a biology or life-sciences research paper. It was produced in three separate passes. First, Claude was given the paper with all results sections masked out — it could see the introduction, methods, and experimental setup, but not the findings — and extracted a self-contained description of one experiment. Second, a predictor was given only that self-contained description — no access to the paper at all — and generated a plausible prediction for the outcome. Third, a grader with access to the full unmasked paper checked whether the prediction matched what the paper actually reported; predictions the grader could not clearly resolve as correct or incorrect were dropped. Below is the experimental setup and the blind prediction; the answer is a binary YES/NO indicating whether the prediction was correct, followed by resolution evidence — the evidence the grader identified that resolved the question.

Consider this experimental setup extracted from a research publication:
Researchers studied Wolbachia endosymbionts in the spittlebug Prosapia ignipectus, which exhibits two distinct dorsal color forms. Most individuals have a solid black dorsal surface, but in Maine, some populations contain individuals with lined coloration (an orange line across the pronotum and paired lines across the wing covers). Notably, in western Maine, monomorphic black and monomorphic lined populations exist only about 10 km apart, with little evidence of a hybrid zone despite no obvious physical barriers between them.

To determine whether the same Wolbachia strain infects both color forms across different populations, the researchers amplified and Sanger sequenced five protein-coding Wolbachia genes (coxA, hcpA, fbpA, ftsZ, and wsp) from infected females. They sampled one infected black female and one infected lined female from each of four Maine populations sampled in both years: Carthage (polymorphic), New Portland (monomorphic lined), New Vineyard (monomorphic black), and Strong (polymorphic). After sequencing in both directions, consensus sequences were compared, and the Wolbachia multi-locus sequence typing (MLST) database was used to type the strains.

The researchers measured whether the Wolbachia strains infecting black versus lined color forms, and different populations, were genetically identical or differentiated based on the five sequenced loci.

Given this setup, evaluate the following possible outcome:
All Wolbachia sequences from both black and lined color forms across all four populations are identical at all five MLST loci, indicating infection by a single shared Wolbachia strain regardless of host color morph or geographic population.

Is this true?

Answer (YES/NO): NO